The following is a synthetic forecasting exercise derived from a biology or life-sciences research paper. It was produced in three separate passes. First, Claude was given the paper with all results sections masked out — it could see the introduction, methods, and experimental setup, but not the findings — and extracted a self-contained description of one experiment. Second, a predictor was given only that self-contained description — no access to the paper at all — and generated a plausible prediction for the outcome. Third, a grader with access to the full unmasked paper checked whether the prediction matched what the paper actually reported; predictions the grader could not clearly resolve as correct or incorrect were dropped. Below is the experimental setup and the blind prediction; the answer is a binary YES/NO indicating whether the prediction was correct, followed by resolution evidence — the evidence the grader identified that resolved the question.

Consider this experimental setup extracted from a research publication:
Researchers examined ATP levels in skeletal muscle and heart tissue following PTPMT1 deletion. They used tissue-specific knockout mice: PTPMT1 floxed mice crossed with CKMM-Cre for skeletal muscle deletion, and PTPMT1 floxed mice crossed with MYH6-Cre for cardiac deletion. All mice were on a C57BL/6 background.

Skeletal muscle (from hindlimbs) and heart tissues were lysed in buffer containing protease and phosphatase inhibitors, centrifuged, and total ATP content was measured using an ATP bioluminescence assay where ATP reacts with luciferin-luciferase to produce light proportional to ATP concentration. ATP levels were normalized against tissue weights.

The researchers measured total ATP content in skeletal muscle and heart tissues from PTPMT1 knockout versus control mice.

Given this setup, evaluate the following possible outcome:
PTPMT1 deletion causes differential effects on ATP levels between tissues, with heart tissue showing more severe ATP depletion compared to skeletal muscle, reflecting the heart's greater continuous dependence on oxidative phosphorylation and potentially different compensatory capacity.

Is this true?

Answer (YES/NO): NO